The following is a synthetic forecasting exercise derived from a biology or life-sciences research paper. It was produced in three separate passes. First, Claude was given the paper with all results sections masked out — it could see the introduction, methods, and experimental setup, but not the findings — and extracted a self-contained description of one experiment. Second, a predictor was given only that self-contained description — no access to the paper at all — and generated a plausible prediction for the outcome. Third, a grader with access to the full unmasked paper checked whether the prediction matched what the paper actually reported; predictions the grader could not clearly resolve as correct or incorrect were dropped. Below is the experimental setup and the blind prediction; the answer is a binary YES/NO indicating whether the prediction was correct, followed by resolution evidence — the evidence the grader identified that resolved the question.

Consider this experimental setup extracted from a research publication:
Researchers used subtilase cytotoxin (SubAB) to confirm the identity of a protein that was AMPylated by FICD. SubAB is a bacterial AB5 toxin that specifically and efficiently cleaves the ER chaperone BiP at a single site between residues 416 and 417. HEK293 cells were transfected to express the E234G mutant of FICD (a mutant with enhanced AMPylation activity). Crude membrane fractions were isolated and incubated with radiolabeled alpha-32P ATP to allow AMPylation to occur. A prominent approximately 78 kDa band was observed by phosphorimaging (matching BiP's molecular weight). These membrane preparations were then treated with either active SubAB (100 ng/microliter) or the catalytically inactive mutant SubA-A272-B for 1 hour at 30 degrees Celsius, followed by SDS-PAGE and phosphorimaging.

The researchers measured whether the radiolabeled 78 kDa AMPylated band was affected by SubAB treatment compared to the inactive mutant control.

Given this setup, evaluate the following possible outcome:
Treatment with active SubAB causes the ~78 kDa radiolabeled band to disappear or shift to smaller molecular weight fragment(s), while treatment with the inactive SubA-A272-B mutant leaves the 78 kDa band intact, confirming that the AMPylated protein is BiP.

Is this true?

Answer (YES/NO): YES